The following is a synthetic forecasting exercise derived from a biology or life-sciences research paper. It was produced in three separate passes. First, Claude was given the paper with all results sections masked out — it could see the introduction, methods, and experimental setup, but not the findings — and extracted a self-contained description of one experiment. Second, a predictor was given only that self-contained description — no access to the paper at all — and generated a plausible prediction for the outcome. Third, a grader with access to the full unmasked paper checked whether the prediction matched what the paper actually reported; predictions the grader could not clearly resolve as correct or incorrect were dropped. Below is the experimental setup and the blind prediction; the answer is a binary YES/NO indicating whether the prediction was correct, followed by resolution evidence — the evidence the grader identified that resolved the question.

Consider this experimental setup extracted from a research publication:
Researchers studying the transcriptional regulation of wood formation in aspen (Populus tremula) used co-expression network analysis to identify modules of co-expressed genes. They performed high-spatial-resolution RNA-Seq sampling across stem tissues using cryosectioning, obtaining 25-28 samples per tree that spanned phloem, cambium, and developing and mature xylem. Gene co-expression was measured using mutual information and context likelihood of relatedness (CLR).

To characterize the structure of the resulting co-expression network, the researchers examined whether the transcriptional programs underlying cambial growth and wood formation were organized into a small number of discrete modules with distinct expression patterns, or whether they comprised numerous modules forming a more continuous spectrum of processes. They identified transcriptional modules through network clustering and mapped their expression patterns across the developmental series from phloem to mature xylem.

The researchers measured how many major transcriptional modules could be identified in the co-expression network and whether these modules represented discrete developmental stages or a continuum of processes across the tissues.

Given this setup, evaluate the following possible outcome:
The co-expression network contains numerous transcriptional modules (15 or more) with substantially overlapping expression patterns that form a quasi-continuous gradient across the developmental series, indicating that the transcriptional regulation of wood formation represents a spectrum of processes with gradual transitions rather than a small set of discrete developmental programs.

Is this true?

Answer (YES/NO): YES